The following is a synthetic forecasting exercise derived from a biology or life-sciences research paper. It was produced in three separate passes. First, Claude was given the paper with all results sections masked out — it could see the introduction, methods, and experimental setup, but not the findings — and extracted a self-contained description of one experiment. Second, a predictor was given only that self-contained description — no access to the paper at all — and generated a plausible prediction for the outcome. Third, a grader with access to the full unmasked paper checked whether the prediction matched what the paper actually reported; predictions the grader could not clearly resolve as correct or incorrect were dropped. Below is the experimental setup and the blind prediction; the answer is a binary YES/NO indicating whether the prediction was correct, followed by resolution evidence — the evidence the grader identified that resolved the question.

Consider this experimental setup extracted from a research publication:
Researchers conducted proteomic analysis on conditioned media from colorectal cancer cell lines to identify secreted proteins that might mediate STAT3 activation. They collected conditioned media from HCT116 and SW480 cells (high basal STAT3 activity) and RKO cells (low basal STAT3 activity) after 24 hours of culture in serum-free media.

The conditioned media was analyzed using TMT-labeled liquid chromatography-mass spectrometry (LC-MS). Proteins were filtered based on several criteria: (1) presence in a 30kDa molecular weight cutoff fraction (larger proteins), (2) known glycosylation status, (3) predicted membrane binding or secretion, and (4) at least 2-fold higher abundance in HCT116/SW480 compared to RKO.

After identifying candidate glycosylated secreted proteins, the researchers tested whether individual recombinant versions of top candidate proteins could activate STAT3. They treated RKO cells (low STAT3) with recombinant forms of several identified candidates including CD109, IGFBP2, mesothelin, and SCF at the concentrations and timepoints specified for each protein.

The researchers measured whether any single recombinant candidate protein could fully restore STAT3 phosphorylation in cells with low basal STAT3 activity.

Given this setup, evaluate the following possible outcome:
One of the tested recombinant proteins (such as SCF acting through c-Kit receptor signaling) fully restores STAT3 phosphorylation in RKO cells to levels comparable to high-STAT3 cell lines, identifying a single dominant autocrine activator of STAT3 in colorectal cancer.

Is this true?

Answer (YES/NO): NO